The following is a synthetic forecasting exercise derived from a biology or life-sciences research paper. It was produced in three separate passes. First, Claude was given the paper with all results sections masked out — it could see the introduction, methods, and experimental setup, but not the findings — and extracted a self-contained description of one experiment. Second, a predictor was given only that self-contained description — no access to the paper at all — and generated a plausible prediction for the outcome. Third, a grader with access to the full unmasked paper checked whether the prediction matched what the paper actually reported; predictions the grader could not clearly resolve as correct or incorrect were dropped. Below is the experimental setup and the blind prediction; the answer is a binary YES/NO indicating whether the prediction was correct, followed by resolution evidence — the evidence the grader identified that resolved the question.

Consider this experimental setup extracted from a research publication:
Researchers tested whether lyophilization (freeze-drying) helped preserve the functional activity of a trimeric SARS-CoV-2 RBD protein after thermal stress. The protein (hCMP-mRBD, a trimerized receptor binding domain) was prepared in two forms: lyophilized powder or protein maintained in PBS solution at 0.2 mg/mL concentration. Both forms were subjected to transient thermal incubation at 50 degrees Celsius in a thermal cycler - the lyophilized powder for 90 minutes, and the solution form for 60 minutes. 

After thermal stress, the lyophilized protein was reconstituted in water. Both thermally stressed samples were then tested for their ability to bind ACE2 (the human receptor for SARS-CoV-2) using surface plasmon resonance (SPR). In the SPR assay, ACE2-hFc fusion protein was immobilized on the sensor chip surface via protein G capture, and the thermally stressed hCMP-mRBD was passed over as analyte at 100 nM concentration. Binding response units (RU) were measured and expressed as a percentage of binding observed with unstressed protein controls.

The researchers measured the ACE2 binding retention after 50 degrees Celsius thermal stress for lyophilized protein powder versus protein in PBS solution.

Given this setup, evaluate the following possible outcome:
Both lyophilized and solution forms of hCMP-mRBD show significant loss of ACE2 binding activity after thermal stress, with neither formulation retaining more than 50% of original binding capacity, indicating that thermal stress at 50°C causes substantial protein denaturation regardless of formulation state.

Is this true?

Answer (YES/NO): NO